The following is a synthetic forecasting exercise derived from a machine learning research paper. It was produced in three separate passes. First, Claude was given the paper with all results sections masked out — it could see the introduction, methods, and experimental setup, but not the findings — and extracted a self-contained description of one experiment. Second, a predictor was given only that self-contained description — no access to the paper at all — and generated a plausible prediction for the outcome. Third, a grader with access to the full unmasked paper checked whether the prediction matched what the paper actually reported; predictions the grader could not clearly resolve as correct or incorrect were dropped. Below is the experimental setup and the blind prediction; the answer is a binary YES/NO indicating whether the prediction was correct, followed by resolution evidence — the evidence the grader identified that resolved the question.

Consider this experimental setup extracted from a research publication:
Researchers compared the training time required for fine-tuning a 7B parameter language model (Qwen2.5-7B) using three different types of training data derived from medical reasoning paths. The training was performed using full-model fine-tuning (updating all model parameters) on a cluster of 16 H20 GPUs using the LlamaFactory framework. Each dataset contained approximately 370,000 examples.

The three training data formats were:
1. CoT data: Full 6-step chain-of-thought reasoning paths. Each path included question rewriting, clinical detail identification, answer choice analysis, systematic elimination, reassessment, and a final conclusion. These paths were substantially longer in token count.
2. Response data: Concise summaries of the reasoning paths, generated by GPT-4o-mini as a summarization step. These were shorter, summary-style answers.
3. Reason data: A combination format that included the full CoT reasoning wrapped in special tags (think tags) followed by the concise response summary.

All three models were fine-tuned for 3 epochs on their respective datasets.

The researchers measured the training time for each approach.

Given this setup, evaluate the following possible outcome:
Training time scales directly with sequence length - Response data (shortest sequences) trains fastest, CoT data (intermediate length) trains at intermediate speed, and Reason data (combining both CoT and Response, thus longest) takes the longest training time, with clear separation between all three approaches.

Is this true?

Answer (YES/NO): NO